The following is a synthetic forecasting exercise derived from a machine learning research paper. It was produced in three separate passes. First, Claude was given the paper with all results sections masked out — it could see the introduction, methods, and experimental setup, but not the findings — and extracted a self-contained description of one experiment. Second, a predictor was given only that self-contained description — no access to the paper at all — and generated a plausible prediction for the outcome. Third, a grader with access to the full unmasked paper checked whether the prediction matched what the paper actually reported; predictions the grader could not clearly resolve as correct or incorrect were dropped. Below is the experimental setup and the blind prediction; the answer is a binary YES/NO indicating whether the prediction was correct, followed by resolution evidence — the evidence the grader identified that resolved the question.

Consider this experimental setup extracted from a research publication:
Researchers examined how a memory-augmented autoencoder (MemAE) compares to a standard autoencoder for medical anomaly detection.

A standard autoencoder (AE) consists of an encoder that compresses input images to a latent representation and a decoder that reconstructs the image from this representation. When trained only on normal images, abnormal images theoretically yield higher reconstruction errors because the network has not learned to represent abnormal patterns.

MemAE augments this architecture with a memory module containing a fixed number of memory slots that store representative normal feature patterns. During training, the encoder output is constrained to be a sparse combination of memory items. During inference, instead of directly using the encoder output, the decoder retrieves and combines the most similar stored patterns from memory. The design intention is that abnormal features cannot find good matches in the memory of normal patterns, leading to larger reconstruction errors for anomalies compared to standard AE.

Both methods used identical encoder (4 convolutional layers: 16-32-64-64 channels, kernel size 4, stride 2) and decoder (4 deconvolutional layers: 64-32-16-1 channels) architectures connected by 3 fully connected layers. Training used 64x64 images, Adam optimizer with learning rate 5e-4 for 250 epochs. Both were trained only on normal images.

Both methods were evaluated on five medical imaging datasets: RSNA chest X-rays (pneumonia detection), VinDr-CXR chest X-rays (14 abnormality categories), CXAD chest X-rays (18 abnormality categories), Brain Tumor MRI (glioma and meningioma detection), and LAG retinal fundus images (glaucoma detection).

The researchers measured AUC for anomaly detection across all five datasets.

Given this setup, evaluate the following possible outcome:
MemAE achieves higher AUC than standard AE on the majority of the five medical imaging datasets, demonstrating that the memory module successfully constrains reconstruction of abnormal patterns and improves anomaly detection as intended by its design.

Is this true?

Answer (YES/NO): NO